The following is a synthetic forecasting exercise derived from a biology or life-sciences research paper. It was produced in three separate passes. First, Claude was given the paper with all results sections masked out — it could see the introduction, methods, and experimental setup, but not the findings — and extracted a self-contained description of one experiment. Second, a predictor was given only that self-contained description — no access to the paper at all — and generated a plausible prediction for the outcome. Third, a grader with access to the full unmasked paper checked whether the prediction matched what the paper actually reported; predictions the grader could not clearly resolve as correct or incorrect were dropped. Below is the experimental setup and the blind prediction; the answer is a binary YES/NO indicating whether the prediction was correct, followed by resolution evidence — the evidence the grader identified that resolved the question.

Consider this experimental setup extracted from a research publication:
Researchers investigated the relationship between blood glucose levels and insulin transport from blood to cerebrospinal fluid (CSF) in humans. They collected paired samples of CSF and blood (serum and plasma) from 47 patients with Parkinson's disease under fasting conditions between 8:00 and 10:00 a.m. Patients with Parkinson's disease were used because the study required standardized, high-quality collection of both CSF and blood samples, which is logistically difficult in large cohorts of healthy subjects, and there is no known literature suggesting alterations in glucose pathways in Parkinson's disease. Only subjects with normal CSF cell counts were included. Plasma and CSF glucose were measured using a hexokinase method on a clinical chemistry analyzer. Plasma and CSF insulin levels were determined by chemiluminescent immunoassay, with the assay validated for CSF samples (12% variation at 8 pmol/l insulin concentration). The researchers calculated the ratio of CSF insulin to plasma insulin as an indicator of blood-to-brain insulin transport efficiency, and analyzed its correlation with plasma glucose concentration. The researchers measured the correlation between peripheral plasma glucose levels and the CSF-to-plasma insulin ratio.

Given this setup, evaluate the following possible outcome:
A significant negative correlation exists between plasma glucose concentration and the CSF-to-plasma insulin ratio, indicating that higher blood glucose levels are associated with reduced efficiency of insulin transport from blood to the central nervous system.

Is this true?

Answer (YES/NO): YES